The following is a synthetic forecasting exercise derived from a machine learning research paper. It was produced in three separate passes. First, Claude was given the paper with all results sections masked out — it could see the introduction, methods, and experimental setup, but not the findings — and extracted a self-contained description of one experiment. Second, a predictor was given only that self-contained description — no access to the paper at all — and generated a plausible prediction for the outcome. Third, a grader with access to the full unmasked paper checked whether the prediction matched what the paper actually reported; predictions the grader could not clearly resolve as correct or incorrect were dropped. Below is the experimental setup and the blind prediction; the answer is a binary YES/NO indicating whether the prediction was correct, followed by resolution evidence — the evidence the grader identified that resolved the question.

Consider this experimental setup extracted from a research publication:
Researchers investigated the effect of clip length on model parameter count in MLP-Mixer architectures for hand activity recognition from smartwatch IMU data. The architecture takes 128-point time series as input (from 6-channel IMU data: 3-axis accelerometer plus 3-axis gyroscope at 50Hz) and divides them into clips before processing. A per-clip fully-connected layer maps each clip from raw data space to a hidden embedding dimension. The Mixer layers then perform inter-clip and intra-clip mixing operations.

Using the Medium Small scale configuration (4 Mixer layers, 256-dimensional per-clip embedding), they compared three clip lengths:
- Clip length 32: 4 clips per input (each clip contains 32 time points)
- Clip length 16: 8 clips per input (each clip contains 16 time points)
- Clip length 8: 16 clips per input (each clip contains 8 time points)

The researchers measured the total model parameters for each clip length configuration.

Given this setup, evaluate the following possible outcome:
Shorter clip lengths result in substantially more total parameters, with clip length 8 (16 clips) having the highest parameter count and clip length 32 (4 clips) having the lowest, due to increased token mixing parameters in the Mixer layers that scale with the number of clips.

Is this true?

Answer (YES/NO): NO